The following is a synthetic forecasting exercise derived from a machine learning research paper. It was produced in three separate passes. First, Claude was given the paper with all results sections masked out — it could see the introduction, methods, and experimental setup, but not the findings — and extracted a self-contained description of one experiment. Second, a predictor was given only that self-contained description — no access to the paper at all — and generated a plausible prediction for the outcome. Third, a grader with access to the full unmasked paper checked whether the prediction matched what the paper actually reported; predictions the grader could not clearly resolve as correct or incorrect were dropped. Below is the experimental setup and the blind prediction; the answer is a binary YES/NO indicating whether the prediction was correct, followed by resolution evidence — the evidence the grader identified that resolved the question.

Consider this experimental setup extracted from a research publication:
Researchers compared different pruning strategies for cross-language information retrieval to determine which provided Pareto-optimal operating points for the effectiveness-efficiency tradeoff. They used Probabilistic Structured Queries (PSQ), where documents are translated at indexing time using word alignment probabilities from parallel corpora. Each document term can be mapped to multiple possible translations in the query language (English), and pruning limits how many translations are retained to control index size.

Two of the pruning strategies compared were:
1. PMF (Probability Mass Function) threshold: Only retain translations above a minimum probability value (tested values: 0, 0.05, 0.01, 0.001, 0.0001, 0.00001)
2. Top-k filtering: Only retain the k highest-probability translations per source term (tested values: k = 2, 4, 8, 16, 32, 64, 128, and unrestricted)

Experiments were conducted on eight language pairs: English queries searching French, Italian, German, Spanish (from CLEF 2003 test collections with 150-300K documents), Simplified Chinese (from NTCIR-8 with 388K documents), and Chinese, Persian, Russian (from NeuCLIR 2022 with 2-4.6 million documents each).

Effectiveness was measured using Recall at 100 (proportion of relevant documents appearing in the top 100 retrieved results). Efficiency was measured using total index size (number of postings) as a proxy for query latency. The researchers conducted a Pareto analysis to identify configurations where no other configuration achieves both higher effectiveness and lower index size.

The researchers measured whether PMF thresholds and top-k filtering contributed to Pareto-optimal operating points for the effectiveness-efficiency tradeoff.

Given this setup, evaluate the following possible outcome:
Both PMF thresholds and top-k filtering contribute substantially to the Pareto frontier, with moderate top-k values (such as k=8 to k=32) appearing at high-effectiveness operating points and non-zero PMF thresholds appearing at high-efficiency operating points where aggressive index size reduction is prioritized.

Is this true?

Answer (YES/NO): NO